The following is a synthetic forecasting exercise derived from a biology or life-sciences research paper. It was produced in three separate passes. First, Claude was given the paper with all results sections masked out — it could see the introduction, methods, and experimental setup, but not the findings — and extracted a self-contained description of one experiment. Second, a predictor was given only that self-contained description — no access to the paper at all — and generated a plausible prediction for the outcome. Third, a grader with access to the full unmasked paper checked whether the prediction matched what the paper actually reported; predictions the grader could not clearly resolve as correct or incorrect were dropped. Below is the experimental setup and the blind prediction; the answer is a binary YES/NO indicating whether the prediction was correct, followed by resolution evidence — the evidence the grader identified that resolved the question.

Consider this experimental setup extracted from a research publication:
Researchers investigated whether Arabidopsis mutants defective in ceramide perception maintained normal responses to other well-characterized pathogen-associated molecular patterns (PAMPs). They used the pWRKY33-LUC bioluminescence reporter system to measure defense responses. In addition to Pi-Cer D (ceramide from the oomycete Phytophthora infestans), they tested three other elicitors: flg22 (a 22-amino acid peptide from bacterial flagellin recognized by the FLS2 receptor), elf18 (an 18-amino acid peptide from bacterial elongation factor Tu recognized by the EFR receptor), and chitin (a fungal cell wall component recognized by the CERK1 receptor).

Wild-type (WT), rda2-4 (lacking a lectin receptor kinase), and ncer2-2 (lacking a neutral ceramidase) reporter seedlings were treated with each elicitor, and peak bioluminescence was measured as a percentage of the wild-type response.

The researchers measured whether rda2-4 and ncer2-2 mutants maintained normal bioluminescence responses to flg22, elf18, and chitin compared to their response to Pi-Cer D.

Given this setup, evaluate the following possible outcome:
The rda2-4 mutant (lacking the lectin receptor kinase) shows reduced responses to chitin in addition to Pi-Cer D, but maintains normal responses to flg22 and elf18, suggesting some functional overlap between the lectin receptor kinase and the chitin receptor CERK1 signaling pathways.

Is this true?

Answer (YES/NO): NO